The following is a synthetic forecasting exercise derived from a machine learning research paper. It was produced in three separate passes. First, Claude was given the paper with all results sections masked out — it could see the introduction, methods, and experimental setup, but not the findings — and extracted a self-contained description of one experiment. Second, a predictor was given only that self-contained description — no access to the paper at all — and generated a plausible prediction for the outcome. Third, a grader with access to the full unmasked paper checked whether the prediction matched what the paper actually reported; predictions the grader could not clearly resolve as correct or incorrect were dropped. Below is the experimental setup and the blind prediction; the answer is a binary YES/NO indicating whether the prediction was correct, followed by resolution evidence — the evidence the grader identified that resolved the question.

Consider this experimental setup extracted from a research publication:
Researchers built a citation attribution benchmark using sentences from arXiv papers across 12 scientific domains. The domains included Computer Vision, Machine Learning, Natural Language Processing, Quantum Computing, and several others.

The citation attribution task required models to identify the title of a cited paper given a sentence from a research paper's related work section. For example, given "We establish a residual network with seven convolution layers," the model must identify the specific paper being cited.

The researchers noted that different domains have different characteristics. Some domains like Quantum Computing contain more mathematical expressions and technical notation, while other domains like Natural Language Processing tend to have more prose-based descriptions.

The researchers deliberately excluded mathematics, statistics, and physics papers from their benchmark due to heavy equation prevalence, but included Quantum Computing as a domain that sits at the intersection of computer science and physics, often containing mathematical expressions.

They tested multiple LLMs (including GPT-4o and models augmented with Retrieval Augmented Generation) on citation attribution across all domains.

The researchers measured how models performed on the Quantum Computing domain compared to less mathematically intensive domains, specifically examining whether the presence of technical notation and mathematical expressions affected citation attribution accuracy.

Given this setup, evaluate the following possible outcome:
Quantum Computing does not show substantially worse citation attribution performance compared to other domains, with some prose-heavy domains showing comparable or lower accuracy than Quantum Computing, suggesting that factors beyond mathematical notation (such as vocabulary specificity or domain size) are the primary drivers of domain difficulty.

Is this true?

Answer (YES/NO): NO